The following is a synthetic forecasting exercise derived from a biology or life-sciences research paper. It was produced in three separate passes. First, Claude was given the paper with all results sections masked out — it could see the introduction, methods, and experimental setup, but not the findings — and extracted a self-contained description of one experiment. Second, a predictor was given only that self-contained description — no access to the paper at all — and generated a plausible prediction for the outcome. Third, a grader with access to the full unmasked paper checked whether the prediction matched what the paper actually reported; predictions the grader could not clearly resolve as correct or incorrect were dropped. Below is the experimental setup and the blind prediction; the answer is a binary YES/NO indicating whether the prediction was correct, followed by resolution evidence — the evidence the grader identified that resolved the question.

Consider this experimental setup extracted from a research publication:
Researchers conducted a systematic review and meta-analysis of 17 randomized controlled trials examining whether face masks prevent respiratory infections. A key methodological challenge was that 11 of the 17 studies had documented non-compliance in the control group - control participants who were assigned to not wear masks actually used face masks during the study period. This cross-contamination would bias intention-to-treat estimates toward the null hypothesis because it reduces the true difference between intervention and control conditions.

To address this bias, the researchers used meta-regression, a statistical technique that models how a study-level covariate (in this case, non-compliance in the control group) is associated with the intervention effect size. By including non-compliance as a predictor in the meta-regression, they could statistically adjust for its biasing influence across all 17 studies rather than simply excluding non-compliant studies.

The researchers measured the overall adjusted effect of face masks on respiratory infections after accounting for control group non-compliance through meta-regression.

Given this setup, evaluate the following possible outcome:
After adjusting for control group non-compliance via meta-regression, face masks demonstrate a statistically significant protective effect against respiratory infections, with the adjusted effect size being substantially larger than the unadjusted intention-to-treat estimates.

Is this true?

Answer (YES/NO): NO